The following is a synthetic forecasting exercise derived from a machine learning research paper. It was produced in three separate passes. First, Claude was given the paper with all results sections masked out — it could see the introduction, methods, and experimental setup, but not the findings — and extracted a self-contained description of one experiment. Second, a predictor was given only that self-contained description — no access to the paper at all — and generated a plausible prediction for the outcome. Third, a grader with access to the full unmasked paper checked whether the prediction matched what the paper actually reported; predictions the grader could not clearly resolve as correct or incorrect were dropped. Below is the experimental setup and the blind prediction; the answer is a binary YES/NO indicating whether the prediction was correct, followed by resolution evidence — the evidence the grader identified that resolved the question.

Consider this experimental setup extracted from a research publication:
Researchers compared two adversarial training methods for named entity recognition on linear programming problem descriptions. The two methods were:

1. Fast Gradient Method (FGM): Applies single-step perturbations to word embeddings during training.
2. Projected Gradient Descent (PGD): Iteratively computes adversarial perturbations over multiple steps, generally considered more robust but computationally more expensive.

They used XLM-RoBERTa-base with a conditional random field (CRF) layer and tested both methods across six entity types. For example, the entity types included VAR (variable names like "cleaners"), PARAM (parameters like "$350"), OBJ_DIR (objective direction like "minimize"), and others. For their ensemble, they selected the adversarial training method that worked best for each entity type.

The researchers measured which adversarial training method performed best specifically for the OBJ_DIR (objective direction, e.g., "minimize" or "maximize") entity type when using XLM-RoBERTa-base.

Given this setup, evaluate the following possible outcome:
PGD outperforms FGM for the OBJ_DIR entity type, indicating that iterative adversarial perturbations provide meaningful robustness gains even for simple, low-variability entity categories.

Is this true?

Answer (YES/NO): NO